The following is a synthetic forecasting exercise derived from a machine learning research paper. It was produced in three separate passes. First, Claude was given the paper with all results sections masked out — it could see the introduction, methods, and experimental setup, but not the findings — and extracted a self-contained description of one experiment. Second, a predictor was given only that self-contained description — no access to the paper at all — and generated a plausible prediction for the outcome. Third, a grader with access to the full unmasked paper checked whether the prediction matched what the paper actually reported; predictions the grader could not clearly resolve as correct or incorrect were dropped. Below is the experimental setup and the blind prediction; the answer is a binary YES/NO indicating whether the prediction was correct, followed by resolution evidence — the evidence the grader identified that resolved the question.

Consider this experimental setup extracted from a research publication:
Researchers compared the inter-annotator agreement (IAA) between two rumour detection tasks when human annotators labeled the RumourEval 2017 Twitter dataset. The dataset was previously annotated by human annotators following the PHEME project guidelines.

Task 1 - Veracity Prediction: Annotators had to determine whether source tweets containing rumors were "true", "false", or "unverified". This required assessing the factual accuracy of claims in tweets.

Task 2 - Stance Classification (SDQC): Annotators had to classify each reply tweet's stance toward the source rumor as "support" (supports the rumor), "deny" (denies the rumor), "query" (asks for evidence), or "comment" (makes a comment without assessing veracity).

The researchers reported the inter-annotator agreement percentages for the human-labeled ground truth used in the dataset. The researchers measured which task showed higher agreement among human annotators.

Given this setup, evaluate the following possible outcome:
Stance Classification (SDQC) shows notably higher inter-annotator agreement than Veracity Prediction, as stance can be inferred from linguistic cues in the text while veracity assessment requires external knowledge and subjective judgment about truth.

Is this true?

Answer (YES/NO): NO